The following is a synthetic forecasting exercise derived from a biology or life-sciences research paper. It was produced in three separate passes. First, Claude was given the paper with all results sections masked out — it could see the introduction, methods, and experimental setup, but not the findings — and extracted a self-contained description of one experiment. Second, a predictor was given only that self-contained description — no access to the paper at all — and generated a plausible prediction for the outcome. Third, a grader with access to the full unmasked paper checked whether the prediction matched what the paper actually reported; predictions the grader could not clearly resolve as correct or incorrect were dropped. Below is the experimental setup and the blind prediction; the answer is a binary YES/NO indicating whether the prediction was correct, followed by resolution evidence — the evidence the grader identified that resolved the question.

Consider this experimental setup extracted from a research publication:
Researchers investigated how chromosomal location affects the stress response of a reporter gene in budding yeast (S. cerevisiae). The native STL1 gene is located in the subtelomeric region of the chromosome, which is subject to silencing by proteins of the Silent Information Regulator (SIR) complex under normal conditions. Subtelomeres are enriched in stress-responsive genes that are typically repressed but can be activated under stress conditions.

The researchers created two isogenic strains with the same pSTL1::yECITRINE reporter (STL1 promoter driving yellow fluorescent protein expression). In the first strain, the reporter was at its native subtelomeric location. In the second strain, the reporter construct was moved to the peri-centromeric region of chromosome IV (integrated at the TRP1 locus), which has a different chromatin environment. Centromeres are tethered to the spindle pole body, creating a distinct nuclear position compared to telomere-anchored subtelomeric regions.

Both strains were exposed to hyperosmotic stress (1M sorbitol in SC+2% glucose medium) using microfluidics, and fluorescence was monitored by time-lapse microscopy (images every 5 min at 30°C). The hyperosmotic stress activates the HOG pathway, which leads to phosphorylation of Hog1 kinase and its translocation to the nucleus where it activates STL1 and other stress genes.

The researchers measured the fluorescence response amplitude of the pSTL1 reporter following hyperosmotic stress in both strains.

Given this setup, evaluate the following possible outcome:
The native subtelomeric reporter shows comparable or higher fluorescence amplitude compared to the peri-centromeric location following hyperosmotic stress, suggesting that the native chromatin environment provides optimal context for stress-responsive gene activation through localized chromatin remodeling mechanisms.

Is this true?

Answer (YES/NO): YES